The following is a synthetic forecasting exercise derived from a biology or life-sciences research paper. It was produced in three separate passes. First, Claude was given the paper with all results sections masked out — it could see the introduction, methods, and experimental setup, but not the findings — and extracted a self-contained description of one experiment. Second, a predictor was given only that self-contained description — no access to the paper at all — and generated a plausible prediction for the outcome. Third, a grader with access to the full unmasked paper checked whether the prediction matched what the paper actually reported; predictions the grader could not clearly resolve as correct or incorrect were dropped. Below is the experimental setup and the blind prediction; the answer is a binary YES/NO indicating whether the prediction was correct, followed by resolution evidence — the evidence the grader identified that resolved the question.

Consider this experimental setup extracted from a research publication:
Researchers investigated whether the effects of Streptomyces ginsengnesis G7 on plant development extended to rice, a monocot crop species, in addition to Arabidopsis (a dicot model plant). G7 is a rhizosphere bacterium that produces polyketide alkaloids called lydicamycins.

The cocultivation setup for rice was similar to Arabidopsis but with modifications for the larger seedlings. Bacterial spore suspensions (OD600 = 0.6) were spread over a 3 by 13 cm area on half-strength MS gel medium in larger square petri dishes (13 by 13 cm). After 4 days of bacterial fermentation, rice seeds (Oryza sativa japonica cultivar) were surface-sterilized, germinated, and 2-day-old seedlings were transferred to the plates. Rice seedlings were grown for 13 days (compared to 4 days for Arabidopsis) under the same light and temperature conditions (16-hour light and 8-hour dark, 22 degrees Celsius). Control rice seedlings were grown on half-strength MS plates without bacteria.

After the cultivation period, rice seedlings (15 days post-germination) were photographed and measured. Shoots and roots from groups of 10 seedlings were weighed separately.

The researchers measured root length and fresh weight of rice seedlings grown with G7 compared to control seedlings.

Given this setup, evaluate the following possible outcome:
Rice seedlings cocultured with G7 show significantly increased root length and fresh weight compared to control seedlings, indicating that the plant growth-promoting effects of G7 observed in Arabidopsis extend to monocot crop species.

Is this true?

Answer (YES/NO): NO